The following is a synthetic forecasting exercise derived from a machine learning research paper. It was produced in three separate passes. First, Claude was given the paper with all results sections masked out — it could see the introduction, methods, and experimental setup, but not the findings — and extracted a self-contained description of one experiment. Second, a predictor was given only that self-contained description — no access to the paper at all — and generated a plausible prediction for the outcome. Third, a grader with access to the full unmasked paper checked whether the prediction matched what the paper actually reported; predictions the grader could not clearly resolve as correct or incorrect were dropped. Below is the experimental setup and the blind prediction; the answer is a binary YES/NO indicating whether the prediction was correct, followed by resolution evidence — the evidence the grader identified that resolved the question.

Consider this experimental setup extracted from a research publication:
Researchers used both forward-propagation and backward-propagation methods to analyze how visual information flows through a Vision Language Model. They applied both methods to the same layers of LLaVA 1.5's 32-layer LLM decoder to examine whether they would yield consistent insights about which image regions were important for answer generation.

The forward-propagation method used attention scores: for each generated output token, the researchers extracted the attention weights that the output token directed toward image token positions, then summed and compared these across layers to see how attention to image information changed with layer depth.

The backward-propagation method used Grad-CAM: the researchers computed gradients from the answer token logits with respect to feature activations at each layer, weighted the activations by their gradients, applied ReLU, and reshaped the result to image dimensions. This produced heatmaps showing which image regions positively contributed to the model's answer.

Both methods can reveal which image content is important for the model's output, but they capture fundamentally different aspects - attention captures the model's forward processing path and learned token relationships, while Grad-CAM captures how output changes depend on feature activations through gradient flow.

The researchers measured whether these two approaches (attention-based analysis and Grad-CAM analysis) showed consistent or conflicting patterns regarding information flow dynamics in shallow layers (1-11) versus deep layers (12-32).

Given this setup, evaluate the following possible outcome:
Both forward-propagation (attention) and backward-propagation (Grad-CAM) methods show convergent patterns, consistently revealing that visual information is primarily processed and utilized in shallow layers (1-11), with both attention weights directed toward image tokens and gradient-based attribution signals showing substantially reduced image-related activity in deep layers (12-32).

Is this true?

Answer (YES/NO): YES